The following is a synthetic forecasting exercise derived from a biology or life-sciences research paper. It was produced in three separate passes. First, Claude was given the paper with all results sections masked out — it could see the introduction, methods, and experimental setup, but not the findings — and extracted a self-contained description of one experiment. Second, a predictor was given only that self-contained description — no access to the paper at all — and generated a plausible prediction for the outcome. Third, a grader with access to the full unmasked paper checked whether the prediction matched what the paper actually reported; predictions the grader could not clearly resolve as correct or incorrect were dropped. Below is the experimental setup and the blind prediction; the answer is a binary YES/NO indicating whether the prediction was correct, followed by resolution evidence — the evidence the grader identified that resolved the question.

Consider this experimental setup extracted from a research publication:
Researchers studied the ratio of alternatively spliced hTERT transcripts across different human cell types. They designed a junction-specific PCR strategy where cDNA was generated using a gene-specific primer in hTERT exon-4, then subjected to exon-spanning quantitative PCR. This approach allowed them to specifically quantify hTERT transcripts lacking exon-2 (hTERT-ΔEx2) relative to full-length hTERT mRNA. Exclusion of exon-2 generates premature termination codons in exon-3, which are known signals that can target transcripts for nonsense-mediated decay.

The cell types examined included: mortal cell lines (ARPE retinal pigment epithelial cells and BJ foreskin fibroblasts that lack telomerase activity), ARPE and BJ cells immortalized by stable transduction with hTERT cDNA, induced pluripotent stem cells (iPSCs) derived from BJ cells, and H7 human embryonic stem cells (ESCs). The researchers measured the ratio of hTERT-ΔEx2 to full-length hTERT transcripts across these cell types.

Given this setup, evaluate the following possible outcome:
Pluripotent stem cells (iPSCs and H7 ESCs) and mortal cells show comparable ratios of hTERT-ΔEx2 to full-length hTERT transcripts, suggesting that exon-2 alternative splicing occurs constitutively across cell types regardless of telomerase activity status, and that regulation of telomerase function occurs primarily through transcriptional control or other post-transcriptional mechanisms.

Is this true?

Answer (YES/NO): NO